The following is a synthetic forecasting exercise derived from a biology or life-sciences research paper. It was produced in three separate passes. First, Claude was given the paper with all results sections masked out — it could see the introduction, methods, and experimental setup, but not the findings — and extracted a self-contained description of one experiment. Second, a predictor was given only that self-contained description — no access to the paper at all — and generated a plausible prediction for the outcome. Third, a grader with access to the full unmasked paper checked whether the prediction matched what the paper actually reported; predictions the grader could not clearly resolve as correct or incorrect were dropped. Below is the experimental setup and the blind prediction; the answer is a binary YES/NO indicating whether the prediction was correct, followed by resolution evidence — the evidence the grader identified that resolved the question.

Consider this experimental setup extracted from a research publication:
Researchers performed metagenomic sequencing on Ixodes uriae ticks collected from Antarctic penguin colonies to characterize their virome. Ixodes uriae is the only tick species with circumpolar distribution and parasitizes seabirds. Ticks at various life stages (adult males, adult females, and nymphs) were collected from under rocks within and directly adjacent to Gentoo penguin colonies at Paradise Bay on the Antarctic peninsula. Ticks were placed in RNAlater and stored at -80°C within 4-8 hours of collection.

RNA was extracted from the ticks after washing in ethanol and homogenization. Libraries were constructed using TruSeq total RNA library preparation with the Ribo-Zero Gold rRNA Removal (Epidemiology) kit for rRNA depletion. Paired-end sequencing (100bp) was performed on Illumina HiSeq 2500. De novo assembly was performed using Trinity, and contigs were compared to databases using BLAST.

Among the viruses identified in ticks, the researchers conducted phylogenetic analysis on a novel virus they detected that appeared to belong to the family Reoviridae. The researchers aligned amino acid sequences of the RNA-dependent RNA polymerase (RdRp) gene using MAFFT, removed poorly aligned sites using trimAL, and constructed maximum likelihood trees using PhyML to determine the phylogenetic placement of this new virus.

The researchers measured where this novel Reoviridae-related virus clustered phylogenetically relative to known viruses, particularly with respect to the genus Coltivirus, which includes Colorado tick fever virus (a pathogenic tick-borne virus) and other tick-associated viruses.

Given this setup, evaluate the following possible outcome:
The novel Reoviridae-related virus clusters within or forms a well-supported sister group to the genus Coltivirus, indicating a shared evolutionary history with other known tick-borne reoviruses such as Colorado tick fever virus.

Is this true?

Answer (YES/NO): YES